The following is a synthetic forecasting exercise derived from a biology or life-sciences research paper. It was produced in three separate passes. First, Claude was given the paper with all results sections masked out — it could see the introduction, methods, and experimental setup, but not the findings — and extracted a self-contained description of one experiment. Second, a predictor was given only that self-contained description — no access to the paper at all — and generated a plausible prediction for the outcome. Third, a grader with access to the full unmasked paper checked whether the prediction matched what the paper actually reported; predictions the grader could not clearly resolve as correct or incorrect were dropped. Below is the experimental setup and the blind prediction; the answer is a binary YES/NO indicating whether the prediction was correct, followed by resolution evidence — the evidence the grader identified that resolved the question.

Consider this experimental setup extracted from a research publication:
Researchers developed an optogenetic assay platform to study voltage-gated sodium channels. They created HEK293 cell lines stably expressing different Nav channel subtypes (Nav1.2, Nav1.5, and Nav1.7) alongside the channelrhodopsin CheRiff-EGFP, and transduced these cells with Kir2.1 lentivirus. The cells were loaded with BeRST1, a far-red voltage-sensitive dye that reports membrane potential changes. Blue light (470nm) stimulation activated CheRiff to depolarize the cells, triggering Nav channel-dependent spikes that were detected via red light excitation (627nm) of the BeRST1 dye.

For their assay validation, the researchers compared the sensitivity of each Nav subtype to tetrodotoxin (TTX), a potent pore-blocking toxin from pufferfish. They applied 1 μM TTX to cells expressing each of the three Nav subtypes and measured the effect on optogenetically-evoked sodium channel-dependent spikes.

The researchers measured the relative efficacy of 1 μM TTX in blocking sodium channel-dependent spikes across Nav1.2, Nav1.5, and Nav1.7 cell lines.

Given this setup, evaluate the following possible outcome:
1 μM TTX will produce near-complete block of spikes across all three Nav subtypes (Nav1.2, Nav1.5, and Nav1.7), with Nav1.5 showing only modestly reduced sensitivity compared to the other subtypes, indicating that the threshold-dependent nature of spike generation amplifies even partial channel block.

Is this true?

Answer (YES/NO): NO